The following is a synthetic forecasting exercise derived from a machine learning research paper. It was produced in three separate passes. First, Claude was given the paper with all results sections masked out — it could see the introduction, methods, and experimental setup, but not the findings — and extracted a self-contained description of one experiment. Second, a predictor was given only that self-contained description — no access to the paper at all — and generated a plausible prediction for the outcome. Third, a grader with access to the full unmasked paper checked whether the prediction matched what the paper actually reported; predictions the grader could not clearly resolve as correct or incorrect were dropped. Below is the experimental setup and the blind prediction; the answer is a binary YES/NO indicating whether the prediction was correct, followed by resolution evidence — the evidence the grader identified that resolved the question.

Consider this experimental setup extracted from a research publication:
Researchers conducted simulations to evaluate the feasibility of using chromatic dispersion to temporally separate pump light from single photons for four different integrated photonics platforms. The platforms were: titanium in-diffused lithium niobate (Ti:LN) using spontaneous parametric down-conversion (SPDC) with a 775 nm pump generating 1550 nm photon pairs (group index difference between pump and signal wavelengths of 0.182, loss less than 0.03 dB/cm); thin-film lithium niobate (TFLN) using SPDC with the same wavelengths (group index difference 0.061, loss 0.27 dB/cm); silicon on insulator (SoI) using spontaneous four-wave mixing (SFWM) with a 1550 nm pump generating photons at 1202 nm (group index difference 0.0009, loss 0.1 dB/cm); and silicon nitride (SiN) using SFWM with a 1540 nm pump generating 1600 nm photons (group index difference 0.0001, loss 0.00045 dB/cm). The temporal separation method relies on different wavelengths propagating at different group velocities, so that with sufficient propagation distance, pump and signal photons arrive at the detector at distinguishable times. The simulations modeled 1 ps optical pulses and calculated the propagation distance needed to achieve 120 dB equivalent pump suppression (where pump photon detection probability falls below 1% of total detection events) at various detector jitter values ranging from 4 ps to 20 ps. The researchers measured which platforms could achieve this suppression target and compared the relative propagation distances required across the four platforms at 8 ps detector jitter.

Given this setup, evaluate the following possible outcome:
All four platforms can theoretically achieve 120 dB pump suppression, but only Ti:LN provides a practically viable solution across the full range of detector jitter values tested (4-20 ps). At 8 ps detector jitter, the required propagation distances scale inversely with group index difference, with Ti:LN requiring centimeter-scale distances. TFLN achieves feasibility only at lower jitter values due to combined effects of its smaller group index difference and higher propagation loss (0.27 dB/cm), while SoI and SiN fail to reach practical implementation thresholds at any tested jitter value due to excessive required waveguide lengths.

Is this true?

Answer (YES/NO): NO